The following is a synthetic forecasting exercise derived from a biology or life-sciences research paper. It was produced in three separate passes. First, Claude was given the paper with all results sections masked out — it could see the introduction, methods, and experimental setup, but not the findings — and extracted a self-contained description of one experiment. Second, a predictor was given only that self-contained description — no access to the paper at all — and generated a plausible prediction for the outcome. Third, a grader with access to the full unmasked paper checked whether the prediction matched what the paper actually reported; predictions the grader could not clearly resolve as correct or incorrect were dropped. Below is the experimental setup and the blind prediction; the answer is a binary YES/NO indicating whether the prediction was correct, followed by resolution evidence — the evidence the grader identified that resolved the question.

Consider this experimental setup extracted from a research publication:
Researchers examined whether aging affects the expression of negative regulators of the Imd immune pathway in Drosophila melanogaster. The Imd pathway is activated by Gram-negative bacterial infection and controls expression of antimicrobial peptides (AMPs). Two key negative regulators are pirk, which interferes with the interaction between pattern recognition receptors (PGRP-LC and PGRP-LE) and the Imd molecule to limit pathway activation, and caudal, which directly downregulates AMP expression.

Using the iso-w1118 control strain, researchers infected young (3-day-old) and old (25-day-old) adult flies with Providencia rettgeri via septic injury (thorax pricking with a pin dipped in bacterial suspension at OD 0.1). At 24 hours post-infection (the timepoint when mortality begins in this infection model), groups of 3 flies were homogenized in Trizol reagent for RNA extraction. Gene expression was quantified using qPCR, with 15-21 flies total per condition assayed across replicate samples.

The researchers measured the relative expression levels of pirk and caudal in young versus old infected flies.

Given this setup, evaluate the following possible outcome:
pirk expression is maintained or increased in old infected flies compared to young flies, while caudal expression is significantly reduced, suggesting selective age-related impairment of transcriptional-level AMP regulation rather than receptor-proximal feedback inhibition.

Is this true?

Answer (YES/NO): NO